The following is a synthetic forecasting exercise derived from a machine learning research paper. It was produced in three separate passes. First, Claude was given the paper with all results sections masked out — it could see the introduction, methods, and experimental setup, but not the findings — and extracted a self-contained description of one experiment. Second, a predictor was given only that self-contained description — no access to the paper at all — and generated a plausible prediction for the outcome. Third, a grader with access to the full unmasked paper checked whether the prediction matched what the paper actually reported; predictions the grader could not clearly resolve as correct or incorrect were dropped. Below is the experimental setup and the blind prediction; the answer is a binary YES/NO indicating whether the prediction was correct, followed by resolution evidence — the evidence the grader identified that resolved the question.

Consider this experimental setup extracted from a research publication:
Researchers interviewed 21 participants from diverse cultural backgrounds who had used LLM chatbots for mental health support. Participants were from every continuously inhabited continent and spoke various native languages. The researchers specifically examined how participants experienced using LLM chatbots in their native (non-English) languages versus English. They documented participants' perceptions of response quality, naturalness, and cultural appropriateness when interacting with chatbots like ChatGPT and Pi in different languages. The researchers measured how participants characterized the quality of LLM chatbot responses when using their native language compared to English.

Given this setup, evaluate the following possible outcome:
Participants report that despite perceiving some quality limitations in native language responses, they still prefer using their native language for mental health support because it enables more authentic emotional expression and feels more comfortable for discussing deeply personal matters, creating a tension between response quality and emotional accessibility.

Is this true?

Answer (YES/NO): NO